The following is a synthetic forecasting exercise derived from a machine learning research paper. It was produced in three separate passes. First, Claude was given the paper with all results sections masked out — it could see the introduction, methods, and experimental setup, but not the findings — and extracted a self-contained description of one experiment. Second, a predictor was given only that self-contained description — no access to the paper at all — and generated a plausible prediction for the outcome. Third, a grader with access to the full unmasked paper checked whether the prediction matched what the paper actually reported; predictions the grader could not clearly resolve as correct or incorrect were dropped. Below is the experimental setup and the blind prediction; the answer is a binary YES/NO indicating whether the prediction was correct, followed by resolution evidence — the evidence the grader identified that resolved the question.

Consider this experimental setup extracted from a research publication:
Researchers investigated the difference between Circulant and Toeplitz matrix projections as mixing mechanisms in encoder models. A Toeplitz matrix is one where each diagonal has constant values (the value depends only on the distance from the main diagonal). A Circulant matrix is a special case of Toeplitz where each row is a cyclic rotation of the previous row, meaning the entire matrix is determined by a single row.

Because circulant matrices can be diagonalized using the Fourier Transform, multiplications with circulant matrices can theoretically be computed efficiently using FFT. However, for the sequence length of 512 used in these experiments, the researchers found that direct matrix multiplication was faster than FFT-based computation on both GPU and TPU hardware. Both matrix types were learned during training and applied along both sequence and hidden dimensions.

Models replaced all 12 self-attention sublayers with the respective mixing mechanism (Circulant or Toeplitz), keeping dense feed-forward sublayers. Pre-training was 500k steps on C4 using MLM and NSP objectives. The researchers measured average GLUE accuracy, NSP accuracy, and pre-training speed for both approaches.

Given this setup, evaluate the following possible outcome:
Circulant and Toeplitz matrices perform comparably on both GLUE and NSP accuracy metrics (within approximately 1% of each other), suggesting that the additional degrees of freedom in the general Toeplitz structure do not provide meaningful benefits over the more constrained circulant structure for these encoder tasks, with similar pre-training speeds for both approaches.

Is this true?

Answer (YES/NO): NO